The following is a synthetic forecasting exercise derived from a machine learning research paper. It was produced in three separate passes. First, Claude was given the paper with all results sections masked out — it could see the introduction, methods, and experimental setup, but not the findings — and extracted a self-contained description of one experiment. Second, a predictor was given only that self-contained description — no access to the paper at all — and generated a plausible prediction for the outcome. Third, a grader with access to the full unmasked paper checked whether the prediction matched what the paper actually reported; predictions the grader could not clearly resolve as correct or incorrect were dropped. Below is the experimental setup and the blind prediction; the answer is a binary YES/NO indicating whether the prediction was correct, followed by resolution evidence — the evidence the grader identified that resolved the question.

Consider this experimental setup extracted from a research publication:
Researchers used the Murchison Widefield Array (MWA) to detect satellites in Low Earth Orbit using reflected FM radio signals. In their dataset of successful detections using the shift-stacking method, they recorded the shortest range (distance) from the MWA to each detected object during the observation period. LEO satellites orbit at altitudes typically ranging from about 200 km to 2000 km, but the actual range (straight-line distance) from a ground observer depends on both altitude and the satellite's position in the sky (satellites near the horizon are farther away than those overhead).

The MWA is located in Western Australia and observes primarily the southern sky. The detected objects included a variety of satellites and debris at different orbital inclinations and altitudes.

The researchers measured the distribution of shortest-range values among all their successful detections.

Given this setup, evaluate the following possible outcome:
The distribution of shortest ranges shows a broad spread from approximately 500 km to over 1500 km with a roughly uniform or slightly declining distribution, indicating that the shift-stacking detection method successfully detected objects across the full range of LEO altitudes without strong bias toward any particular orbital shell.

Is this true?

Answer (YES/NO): NO